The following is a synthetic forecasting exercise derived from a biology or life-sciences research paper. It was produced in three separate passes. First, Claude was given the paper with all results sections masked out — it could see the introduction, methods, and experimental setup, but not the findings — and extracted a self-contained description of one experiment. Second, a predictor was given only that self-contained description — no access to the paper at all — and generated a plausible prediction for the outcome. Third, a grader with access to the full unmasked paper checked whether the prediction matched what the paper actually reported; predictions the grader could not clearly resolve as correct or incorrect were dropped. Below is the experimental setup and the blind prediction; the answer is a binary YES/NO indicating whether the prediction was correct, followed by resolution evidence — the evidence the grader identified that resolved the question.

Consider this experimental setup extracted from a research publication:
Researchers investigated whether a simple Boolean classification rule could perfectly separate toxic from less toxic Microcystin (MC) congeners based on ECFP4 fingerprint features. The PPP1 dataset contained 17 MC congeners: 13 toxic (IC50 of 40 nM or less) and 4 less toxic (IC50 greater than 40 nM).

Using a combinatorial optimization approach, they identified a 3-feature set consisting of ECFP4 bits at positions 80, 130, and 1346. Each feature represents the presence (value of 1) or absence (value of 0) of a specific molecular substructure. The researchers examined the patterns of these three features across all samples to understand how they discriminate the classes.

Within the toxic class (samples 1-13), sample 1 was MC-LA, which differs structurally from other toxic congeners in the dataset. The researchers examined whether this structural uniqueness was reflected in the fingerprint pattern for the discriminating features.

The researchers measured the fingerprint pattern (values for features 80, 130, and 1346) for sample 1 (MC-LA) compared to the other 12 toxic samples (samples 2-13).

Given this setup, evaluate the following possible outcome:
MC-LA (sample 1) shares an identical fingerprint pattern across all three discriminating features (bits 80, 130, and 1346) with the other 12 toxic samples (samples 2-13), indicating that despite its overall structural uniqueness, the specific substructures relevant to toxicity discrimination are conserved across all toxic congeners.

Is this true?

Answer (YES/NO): NO